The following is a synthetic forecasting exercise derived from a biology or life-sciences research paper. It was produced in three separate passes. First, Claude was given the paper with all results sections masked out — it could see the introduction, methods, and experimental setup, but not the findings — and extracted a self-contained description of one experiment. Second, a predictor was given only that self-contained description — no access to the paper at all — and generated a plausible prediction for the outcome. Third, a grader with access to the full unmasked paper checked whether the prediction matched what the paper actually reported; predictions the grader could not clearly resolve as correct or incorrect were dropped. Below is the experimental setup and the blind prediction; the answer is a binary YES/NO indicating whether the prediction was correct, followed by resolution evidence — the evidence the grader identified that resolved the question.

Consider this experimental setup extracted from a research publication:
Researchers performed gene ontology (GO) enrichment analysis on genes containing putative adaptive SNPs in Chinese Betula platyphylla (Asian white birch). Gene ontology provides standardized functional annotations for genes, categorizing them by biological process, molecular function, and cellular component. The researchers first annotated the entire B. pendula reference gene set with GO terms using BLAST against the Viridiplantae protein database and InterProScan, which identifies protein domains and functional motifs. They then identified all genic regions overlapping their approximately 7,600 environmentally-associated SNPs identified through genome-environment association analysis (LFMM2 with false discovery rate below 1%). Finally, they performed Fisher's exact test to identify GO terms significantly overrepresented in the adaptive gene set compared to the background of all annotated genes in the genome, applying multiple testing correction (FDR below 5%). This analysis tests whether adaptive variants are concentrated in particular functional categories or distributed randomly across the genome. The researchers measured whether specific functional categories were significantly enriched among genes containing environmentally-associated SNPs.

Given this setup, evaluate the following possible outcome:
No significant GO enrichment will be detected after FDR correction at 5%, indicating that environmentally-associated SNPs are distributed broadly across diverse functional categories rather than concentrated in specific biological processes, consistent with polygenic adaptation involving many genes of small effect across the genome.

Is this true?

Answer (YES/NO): NO